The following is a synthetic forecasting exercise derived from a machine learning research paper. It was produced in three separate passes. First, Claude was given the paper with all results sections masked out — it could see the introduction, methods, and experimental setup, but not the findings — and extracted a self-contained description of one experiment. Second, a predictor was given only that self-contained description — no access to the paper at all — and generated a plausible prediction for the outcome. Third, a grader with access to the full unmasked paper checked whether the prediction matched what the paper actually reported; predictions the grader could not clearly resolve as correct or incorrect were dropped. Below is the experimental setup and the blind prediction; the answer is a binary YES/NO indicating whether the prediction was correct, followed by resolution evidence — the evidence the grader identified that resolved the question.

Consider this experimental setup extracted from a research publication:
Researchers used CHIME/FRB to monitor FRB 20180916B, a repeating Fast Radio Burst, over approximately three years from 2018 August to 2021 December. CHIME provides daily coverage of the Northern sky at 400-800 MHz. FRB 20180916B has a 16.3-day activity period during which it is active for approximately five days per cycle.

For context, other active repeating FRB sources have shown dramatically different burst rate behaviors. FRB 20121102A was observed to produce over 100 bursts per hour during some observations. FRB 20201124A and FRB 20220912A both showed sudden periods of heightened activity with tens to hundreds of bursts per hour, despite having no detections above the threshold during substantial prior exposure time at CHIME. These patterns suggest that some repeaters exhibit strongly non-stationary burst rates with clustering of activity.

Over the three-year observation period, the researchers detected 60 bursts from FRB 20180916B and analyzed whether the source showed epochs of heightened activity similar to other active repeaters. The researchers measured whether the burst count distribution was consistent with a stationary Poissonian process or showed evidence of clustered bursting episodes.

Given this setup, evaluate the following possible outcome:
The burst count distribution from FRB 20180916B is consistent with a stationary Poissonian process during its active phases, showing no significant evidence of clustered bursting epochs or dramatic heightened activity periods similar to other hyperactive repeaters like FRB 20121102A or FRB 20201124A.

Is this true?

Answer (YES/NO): YES